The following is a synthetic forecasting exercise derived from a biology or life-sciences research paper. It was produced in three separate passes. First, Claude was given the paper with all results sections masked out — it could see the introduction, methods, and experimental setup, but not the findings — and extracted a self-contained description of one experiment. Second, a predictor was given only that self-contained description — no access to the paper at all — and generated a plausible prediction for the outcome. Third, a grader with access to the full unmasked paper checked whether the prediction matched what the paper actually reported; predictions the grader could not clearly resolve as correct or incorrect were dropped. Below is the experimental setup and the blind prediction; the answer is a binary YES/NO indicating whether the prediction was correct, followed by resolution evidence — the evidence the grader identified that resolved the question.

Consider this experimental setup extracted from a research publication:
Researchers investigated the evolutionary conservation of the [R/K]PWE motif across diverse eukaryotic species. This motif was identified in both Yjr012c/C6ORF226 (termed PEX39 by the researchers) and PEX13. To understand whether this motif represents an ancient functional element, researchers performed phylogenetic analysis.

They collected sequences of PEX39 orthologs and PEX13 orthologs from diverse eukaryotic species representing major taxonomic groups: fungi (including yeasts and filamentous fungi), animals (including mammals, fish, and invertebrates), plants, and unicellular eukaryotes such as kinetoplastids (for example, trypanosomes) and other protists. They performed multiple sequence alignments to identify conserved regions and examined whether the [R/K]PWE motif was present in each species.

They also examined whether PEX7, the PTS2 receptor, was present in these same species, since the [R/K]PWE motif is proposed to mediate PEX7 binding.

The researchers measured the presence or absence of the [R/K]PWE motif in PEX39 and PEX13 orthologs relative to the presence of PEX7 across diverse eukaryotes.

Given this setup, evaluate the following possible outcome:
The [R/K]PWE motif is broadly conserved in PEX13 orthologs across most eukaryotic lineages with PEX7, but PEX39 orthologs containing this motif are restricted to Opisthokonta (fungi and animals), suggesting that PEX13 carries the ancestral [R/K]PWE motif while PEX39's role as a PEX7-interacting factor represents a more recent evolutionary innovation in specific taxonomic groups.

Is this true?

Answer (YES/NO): NO